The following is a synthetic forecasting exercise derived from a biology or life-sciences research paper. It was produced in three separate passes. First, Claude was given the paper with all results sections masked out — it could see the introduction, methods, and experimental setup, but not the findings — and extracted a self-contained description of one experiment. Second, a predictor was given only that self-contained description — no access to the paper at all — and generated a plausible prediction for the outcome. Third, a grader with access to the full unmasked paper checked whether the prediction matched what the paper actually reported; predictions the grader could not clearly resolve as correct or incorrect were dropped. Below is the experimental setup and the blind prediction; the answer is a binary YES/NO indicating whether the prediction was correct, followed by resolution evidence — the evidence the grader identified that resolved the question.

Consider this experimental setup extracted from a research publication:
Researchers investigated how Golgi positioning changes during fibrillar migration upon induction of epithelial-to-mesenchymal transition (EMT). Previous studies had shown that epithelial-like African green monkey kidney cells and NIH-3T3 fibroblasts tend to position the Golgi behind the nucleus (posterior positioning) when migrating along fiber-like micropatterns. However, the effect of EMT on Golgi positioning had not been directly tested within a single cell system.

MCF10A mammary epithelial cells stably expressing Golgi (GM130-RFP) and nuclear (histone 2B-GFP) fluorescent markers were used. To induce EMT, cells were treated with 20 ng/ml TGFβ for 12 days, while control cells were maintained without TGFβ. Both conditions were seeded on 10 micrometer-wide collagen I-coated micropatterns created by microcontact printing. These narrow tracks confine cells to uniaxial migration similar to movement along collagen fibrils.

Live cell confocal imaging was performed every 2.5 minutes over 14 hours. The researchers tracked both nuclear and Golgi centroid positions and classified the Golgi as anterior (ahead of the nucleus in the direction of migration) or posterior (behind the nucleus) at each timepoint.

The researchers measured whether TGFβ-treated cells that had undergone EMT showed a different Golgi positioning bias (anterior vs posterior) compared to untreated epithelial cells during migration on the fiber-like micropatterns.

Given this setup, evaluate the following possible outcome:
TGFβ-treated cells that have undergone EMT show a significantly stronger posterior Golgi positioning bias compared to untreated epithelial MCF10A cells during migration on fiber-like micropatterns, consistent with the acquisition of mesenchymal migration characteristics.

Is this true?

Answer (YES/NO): YES